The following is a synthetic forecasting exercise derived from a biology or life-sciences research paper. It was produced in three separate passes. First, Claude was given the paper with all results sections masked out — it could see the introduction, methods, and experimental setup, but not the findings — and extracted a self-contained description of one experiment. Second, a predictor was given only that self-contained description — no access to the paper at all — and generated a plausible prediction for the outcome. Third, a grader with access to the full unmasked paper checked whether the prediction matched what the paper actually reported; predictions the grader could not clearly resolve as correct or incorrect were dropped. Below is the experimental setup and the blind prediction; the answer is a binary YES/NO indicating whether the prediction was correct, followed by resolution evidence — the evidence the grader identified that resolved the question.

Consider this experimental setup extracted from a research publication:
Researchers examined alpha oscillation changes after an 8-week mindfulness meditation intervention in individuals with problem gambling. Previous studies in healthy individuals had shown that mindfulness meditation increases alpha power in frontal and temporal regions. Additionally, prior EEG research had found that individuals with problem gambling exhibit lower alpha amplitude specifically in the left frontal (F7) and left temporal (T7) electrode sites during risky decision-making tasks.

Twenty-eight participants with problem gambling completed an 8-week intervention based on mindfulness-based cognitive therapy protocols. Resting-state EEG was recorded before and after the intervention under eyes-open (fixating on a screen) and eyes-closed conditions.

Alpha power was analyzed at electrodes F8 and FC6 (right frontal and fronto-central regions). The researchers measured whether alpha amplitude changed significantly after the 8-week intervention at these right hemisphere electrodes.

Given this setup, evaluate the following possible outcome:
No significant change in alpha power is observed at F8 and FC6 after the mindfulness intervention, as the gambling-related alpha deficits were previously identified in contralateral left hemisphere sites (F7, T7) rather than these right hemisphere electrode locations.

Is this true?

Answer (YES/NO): NO